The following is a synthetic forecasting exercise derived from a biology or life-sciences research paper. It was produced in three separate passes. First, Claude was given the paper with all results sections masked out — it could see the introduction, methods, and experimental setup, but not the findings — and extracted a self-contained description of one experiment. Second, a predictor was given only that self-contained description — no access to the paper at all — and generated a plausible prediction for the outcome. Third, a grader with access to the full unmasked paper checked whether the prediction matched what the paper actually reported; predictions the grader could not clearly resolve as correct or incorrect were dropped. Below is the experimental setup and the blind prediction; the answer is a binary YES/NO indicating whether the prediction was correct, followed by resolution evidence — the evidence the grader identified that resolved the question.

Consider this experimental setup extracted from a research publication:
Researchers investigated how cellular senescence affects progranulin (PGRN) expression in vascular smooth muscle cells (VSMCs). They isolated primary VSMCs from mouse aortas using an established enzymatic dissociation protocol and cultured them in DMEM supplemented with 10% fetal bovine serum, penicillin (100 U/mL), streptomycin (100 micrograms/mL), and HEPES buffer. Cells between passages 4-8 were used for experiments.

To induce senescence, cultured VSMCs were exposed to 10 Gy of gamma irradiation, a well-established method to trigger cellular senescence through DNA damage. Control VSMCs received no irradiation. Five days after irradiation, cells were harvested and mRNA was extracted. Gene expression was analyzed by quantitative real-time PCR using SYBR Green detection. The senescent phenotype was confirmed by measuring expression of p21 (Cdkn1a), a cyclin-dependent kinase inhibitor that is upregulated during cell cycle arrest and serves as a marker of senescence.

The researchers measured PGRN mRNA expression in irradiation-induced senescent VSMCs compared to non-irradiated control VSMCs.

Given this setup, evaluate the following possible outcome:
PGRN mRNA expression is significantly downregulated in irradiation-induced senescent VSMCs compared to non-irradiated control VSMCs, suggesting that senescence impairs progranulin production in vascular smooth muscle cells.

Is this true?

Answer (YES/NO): NO